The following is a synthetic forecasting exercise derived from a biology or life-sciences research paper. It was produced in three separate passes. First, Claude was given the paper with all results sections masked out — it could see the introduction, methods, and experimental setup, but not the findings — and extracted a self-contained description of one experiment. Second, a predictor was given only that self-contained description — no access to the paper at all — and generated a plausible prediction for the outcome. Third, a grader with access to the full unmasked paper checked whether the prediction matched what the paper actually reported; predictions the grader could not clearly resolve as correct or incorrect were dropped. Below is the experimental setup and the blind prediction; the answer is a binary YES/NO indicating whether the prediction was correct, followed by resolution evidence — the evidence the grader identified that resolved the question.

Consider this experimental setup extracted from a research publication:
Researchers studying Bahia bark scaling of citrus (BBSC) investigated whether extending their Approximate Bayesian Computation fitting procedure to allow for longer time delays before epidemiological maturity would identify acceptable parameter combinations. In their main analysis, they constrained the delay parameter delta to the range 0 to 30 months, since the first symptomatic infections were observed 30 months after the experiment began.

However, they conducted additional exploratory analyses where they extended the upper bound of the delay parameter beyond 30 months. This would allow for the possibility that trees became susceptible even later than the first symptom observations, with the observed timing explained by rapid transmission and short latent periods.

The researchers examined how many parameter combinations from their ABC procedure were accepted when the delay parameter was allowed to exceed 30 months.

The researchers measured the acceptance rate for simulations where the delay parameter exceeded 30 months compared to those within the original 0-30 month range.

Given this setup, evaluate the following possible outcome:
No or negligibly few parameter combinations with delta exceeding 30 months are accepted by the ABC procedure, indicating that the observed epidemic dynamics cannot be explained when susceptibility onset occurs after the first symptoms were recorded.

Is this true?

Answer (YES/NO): YES